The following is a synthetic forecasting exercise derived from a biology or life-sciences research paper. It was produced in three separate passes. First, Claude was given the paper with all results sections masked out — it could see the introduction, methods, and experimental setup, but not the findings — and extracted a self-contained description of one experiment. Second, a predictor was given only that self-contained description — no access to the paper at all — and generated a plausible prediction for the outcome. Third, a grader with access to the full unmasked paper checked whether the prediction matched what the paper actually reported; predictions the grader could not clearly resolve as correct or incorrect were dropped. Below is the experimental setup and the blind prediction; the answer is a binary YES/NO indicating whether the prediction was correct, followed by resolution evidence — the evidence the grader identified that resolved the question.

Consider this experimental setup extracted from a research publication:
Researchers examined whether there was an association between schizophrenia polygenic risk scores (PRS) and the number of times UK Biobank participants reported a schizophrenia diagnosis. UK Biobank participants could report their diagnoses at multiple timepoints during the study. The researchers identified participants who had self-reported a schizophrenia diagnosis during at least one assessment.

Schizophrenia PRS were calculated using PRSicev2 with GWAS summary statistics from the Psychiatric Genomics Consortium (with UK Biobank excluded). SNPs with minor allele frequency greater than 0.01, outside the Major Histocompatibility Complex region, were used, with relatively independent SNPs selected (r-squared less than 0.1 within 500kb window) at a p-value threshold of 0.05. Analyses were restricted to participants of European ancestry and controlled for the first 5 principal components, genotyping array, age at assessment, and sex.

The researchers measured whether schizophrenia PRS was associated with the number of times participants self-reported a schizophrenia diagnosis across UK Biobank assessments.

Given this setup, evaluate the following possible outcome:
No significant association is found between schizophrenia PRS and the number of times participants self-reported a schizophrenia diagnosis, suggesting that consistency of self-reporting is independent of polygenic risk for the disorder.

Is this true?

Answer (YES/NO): NO